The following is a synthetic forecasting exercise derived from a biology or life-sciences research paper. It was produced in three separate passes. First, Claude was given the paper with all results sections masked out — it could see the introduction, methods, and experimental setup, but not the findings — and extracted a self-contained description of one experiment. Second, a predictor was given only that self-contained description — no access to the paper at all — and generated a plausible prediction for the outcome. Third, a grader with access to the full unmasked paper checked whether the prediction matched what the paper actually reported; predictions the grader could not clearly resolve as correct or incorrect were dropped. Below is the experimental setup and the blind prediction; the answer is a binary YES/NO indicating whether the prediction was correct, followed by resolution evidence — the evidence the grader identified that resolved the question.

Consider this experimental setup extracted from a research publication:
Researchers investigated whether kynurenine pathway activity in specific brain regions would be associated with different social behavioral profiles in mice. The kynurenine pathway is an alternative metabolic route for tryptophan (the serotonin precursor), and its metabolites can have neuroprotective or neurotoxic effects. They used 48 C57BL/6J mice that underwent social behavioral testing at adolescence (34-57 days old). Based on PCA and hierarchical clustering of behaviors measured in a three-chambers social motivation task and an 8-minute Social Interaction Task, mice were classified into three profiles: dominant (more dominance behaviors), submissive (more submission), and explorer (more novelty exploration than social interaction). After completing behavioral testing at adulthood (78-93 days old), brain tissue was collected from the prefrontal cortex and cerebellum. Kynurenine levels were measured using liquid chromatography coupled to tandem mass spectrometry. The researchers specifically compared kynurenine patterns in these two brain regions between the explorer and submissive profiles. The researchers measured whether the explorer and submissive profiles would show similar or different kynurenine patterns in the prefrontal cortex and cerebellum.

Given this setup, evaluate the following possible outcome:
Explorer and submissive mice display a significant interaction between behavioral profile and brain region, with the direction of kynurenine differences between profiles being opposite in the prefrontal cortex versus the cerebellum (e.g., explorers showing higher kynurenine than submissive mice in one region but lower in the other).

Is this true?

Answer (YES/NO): NO